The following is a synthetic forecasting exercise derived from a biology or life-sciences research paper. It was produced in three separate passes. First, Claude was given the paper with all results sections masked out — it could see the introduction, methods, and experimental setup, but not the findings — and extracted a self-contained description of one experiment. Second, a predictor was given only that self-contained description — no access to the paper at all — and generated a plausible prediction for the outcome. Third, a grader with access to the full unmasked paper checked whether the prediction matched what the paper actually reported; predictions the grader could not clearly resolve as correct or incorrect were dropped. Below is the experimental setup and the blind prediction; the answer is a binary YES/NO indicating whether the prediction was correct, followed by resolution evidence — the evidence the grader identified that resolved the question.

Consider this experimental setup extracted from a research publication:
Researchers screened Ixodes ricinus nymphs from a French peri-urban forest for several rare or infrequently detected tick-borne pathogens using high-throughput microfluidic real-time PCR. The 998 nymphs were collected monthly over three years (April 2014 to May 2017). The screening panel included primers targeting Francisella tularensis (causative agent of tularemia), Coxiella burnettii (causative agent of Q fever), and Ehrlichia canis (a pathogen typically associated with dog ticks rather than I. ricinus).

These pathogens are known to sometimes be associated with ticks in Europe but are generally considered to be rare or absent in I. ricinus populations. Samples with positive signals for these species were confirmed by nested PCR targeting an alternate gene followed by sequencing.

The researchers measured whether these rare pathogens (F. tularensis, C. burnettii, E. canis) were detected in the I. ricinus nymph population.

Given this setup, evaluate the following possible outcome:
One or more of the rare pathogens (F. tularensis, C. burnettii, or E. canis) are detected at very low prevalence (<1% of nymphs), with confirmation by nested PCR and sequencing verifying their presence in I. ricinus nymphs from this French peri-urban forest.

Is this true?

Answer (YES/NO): NO